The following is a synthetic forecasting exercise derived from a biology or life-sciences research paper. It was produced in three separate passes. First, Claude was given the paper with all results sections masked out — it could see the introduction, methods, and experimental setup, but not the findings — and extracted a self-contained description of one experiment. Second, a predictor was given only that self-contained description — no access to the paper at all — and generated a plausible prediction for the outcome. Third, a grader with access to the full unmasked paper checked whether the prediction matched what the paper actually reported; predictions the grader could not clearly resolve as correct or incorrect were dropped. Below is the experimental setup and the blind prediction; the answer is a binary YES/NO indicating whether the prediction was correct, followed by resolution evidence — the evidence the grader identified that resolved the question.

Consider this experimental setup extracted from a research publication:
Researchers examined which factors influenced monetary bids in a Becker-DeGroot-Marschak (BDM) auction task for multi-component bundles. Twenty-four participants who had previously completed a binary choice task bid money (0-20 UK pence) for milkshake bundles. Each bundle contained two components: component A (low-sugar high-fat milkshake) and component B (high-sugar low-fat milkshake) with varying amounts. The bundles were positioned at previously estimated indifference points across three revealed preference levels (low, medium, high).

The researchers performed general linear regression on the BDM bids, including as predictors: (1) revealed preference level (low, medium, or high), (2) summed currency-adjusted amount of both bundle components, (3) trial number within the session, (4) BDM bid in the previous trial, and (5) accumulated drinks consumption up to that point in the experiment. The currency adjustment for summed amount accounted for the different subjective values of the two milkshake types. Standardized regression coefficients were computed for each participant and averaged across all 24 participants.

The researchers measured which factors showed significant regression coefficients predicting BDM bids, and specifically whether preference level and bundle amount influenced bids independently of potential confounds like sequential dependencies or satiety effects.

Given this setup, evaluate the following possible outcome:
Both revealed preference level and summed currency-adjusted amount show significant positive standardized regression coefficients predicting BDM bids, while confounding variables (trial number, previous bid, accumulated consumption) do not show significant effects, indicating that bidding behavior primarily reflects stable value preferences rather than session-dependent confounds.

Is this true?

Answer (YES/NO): YES